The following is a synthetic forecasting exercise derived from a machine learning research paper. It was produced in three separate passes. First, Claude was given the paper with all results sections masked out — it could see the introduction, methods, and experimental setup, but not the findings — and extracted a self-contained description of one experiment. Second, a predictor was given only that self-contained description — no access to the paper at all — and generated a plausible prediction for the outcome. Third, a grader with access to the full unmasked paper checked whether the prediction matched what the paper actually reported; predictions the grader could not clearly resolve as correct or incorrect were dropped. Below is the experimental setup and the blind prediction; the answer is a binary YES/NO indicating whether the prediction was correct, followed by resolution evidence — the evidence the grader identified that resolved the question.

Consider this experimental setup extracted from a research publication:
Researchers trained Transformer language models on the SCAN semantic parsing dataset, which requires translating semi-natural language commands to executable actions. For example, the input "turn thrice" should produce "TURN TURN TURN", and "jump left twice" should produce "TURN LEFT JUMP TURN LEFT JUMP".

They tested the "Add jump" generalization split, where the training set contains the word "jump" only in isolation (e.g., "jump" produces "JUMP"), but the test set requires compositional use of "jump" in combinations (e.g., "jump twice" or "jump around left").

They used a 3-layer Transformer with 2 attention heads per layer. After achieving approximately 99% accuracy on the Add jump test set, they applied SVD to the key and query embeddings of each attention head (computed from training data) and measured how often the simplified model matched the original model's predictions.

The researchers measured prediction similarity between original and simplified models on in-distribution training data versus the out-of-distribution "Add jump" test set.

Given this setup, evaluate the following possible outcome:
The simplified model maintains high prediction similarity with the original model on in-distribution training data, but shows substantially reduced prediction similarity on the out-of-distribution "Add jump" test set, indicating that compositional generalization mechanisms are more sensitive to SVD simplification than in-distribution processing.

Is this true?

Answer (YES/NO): NO